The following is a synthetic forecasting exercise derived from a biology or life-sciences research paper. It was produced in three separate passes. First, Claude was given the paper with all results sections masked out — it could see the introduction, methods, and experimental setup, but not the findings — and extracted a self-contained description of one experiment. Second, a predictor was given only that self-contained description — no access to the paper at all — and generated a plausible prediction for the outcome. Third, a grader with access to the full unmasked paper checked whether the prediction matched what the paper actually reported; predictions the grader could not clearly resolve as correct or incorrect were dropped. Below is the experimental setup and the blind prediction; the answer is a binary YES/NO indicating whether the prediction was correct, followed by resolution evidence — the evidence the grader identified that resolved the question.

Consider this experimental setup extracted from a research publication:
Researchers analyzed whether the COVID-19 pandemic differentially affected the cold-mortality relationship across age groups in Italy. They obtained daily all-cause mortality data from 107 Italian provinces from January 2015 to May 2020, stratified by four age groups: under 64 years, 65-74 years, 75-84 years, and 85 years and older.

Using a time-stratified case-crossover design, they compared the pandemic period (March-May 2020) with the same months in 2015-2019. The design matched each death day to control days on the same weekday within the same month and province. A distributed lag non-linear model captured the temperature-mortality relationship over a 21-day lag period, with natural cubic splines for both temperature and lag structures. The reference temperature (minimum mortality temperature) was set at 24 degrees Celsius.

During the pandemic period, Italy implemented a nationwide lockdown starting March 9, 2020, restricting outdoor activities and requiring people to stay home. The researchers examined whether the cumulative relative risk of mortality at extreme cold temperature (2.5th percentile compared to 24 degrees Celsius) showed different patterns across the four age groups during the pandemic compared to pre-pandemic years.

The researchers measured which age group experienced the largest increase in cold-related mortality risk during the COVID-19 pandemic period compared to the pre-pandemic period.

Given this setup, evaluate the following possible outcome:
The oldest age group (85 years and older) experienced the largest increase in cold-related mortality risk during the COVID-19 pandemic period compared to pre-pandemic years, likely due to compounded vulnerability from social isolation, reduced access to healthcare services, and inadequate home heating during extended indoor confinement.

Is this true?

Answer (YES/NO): NO